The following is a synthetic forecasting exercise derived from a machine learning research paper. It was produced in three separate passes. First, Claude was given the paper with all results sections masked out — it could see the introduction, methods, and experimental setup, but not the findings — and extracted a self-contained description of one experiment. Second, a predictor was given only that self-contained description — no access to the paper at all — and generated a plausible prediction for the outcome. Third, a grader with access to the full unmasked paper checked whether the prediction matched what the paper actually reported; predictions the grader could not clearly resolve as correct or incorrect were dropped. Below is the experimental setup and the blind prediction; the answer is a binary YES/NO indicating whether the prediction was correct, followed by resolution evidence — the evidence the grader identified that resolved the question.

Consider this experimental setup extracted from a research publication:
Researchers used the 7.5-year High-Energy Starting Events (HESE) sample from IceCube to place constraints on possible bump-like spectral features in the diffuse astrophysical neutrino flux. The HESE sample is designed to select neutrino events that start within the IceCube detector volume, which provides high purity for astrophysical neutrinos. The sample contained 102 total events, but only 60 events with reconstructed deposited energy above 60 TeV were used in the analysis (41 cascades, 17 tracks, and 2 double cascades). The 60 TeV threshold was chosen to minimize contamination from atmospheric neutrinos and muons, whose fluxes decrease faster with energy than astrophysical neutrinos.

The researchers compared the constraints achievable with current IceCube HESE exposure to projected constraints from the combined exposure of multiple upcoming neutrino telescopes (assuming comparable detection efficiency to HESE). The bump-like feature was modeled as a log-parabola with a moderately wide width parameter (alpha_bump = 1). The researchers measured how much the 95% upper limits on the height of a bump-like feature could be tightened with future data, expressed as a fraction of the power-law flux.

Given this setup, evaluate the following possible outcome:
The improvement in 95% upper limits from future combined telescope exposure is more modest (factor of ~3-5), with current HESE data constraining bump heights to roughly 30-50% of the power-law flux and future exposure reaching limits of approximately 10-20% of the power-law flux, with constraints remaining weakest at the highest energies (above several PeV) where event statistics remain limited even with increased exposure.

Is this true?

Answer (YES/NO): NO